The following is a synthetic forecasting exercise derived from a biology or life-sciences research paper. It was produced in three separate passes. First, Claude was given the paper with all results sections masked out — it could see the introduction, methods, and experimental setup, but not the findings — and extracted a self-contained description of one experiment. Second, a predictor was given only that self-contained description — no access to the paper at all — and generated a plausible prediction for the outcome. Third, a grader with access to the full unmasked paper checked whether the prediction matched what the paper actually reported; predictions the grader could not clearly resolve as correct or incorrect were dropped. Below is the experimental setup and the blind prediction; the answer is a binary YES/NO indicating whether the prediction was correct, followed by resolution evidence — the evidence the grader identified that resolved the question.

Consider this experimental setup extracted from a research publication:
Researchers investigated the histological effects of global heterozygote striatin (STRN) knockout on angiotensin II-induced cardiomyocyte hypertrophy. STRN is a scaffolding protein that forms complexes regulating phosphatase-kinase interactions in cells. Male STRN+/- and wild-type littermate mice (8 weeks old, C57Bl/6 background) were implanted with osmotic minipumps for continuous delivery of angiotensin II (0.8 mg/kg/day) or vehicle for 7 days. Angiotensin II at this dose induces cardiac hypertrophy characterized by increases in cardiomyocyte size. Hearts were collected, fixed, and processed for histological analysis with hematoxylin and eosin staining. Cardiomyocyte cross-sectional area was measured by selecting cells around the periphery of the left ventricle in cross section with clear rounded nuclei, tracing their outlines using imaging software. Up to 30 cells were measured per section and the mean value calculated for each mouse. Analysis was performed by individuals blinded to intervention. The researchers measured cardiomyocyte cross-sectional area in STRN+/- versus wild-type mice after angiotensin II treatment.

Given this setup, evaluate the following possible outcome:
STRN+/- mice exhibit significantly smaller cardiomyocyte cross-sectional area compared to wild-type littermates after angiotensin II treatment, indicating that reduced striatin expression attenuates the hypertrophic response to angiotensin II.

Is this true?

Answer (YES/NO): YES